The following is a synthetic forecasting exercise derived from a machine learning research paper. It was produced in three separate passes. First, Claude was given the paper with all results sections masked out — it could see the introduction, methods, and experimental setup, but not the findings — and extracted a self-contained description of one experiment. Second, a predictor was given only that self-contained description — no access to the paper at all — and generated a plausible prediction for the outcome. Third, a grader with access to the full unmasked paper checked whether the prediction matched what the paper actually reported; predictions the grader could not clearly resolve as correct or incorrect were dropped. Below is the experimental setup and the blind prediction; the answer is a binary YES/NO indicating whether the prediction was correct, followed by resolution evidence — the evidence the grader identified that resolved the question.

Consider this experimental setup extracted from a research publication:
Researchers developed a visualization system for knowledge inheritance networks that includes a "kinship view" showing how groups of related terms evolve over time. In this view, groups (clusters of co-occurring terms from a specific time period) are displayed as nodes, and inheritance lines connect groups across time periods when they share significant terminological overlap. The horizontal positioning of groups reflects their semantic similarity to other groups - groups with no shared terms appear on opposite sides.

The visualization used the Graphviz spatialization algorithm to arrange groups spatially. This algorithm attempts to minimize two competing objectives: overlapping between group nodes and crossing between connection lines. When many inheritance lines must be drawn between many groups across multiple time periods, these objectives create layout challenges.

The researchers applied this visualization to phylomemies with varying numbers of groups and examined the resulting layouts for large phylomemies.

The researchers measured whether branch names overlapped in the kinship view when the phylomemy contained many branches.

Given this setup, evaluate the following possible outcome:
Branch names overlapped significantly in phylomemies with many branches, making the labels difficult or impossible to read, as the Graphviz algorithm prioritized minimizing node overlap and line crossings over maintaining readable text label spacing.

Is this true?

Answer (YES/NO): NO